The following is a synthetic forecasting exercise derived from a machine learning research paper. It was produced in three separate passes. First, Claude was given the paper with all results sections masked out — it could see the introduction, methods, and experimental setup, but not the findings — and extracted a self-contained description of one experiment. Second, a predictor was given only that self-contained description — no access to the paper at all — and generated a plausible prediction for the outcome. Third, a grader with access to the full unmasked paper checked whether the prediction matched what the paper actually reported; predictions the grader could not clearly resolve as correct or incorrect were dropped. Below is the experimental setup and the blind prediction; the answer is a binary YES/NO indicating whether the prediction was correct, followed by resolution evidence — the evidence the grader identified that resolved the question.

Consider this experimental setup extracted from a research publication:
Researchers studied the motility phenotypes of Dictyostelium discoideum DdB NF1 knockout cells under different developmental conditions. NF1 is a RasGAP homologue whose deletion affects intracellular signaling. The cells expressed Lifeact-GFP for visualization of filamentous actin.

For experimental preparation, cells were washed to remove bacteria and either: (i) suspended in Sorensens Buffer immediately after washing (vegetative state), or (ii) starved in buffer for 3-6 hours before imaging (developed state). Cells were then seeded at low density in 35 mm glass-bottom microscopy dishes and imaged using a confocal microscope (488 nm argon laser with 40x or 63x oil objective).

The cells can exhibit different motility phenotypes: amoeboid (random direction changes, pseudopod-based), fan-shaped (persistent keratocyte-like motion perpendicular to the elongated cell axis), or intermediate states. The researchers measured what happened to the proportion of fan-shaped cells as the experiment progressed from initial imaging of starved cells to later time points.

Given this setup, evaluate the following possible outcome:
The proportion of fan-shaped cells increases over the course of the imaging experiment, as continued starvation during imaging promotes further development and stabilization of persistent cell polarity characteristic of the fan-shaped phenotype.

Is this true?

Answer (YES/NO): YES